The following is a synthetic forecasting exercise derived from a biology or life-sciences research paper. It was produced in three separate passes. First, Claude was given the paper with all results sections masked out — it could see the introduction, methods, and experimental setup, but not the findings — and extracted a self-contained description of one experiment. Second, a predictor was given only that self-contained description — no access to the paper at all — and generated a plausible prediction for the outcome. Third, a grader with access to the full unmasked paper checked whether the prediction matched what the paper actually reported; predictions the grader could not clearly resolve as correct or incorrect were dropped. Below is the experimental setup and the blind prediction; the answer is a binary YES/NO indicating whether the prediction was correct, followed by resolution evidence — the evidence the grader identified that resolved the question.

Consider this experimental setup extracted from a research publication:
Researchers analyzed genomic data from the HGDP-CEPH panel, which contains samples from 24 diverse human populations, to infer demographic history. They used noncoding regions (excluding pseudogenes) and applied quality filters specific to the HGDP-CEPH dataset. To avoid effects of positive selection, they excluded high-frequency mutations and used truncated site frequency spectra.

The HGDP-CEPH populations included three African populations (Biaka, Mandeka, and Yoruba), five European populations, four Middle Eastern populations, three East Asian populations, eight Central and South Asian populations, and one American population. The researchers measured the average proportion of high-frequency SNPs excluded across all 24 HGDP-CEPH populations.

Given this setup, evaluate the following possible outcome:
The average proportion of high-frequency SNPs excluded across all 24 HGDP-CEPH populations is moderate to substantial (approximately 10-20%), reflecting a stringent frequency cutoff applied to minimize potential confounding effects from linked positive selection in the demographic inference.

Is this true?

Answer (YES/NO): NO